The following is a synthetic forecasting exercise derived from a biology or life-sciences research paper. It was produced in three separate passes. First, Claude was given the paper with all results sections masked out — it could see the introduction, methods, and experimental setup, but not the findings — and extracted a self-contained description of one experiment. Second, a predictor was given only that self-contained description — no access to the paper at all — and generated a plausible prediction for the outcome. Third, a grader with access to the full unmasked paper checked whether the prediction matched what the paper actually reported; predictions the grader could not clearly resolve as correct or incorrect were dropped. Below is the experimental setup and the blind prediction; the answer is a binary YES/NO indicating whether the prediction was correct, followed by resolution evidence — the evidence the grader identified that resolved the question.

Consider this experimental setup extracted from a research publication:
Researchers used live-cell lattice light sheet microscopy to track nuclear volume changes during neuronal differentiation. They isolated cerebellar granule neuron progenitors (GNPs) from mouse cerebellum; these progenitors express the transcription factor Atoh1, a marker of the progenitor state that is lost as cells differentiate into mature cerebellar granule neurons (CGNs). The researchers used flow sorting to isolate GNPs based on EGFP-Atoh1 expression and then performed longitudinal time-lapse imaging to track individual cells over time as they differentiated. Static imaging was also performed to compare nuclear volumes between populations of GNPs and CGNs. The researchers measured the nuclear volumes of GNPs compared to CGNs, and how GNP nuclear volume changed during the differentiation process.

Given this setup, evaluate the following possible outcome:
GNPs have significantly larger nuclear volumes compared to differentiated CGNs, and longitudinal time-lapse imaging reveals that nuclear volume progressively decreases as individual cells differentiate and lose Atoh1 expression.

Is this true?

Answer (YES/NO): YES